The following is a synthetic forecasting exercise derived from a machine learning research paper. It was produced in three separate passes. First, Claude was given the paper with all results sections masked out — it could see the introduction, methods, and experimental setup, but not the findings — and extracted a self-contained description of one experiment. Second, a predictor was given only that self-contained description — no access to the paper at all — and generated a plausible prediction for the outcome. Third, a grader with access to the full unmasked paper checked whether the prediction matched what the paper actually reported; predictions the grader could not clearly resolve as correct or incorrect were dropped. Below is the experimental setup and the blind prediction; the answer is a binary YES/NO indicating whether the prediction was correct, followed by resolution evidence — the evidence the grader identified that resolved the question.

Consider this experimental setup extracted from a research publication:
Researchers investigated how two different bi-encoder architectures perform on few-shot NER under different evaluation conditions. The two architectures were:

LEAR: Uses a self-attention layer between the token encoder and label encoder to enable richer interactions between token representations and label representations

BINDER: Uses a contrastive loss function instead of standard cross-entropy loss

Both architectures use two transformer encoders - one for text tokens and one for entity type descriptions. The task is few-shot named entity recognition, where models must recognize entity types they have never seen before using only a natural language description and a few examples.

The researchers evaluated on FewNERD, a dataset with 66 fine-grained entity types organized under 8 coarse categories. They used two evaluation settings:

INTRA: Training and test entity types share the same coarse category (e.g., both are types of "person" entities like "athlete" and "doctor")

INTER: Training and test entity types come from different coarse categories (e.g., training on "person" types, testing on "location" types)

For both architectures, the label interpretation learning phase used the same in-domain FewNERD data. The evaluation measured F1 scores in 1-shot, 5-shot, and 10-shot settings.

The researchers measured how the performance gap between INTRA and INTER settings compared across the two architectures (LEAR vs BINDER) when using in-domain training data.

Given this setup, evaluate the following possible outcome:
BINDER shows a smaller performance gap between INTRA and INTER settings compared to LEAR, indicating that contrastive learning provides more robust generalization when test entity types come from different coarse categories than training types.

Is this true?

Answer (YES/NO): YES